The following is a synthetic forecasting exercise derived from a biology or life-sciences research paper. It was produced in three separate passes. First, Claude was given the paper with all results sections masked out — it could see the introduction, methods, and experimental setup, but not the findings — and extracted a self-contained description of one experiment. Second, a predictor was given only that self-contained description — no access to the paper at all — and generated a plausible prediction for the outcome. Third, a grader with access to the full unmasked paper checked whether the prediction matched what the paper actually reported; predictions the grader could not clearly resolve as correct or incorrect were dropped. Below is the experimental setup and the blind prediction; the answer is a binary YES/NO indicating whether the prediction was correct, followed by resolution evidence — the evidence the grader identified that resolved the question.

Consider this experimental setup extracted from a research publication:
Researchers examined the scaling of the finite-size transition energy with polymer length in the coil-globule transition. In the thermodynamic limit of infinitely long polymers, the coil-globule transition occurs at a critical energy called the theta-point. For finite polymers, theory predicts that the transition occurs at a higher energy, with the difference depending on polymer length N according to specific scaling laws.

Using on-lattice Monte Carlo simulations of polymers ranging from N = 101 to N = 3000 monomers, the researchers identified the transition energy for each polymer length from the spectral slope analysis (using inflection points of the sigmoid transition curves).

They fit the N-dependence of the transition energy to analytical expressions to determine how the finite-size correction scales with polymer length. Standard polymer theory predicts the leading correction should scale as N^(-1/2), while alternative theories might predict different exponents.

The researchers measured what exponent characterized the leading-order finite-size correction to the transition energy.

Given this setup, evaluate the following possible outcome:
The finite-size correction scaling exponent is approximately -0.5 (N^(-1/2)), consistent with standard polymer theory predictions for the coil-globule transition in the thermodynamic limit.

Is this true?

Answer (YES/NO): YES